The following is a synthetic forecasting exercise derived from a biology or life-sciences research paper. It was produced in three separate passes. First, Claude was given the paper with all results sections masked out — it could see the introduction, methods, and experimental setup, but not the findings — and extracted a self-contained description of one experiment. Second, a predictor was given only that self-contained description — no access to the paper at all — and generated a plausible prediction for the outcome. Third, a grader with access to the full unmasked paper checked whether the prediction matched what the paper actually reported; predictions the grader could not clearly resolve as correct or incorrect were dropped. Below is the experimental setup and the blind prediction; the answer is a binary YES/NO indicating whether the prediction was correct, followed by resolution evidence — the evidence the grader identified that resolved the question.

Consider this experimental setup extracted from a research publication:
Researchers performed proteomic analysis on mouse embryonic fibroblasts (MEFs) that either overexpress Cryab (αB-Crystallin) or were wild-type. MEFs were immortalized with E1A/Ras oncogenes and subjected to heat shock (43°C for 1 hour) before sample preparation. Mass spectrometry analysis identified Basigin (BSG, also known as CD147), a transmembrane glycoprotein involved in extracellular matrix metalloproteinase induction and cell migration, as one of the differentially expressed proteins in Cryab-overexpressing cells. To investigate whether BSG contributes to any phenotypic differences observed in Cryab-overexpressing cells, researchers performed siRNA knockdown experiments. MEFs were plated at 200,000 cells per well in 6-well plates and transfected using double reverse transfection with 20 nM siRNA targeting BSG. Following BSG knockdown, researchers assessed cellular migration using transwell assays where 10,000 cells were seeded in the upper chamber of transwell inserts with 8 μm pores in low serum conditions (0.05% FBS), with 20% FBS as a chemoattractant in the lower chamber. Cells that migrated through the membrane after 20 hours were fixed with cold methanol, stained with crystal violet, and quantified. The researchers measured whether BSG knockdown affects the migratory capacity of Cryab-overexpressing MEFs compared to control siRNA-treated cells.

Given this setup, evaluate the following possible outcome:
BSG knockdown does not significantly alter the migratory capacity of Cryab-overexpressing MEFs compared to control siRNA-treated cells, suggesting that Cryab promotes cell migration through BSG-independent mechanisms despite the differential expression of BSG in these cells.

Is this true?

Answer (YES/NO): NO